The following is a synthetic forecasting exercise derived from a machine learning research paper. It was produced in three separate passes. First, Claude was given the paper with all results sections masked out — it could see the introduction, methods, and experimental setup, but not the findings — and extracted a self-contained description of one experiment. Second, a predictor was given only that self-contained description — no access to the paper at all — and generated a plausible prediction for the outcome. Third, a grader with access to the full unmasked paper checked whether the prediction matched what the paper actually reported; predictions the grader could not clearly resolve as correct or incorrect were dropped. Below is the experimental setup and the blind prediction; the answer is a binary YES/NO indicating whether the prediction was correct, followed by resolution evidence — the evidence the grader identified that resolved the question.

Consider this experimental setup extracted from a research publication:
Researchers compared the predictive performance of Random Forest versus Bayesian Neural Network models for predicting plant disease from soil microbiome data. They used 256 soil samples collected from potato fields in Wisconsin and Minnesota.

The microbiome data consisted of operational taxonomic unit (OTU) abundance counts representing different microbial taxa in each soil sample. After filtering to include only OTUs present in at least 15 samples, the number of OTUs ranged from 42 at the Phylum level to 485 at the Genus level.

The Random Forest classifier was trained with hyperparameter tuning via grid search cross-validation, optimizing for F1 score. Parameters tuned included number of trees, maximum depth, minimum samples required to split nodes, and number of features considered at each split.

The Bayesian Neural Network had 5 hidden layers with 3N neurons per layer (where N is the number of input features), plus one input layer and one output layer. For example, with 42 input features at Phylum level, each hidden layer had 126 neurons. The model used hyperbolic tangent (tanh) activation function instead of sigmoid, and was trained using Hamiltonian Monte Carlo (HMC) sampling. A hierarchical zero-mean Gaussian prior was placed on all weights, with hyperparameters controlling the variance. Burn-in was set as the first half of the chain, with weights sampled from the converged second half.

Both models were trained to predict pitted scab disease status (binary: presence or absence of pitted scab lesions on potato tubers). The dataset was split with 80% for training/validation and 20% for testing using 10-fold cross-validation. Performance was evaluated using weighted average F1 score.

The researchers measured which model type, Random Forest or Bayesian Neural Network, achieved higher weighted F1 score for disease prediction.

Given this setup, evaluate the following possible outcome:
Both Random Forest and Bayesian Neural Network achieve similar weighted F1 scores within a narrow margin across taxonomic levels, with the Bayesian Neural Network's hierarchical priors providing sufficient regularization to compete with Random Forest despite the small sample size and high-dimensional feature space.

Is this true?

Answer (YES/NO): YES